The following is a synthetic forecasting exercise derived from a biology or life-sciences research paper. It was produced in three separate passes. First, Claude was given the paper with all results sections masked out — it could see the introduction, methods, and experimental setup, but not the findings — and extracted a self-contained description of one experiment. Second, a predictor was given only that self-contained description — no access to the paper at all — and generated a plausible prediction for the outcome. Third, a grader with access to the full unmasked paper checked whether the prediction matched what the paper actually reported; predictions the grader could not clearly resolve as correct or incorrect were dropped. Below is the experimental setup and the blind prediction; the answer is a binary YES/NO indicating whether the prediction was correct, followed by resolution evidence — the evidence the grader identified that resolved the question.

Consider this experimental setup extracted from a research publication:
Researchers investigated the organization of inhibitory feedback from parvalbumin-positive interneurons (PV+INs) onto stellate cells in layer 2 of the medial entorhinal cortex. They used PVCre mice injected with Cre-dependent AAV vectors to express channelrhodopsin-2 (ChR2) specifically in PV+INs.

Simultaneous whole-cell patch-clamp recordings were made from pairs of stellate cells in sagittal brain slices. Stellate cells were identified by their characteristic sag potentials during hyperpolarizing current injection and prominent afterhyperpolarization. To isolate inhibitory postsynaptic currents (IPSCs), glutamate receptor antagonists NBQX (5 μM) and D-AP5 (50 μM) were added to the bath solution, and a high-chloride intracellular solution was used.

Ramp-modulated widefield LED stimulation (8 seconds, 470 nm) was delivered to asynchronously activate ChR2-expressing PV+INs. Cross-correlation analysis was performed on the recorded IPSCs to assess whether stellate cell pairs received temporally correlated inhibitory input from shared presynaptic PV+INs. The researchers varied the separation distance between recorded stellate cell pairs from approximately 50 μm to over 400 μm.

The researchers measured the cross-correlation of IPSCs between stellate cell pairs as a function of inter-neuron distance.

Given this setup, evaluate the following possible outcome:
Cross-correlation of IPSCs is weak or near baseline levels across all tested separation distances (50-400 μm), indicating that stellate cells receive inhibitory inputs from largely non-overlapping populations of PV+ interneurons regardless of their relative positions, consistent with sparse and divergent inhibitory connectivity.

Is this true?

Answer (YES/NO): NO